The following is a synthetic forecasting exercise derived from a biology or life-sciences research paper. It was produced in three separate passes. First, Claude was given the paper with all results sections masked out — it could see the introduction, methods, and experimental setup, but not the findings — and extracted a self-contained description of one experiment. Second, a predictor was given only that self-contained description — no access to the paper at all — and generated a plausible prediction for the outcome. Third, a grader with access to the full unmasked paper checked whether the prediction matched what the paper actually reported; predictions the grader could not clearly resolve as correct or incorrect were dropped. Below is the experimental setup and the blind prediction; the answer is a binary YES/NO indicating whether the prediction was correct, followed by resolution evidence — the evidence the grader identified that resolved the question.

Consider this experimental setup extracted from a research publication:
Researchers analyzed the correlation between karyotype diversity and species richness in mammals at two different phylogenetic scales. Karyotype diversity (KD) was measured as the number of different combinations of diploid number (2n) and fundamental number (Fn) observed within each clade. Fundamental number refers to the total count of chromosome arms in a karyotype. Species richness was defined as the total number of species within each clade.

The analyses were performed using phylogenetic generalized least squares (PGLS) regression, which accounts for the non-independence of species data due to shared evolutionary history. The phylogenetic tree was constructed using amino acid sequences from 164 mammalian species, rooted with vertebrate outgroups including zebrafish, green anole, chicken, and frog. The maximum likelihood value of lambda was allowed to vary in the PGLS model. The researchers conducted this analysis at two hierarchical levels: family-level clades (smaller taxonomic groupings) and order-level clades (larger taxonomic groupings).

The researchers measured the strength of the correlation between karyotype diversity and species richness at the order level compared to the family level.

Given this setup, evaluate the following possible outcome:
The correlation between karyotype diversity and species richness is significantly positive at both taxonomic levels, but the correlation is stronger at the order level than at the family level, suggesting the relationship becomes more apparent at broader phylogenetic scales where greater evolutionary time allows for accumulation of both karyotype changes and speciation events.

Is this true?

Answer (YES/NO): YES